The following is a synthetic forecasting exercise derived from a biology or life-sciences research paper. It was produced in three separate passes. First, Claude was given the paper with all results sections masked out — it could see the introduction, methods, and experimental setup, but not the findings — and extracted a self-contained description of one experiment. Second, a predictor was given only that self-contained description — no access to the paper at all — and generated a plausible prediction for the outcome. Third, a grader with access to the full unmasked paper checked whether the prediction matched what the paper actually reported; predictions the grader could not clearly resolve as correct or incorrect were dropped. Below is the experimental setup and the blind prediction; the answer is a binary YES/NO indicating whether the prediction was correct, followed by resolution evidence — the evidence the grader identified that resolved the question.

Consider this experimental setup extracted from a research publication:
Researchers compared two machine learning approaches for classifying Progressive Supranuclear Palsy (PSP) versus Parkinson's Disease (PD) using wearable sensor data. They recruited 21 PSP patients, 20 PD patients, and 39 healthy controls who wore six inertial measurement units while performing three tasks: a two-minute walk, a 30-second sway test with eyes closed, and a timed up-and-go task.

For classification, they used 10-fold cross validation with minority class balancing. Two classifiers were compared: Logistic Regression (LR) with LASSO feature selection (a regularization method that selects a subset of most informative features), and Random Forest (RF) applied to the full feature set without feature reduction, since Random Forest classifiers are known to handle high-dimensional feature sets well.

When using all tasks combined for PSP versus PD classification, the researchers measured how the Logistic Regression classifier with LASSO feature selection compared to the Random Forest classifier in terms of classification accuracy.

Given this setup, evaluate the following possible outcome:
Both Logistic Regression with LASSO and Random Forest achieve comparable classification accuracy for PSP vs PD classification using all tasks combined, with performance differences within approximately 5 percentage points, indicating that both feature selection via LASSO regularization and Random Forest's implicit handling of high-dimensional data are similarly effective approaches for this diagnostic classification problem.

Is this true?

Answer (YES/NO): NO